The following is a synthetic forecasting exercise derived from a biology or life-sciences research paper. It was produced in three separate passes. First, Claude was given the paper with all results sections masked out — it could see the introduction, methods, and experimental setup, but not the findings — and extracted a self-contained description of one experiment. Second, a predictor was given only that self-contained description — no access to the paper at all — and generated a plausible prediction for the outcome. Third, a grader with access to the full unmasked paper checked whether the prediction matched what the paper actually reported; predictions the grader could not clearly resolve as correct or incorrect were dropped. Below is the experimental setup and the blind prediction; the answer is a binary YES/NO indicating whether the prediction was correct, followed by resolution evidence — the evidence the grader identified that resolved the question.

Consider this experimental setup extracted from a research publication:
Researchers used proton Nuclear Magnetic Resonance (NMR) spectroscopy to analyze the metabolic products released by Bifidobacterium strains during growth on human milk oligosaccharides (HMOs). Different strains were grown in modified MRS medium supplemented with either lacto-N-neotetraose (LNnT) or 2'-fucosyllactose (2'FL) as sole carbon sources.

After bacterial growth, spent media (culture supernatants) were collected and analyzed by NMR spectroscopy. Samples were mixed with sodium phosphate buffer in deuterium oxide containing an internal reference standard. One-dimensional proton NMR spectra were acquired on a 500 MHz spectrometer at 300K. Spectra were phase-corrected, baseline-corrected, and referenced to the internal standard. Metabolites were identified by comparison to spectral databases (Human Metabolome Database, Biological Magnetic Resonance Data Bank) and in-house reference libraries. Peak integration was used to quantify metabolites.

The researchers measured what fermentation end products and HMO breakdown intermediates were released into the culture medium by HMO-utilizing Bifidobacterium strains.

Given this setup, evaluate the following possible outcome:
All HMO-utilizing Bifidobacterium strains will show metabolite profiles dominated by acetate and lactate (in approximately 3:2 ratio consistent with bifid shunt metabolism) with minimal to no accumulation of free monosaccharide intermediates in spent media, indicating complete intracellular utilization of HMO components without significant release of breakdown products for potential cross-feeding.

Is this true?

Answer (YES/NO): NO